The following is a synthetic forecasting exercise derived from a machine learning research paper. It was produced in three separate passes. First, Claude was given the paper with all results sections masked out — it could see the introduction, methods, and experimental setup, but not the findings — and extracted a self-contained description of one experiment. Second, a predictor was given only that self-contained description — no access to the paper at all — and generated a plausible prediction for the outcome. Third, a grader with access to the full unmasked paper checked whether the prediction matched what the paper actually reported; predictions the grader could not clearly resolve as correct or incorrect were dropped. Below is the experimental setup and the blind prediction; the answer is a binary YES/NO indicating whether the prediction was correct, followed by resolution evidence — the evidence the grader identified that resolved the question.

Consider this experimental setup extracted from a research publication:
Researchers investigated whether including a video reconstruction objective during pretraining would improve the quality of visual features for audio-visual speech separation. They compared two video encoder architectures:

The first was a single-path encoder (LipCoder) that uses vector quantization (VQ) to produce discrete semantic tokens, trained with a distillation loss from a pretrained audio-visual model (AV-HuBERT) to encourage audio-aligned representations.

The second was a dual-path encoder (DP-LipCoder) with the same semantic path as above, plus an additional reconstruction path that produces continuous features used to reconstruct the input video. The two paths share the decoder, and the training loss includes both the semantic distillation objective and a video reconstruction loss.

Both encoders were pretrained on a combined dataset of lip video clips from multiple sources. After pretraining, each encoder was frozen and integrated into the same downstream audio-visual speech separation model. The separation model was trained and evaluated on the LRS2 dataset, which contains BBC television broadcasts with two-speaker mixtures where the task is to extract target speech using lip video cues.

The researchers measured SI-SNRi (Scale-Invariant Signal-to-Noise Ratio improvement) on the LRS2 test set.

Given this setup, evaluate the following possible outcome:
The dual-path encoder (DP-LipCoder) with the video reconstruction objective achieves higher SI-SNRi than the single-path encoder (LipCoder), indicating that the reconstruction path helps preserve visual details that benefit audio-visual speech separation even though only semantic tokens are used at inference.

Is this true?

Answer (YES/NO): NO